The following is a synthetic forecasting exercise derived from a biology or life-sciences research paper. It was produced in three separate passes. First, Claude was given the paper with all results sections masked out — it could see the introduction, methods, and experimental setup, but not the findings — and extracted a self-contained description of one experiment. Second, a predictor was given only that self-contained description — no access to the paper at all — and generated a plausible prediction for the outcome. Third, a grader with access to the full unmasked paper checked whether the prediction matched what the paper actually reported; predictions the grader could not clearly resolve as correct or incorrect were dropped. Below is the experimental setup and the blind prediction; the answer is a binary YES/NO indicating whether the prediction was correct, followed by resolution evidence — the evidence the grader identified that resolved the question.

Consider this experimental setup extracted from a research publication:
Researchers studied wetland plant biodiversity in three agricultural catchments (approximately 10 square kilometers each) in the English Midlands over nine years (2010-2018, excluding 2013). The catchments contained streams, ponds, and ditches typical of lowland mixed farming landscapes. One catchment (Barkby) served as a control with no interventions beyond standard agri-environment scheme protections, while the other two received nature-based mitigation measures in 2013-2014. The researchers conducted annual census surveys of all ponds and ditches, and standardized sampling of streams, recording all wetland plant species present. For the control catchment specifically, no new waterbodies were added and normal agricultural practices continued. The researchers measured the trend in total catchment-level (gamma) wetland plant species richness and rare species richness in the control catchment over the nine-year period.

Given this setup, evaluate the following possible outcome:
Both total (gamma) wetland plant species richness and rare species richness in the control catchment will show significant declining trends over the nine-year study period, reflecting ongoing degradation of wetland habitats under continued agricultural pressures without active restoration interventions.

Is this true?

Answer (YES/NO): YES